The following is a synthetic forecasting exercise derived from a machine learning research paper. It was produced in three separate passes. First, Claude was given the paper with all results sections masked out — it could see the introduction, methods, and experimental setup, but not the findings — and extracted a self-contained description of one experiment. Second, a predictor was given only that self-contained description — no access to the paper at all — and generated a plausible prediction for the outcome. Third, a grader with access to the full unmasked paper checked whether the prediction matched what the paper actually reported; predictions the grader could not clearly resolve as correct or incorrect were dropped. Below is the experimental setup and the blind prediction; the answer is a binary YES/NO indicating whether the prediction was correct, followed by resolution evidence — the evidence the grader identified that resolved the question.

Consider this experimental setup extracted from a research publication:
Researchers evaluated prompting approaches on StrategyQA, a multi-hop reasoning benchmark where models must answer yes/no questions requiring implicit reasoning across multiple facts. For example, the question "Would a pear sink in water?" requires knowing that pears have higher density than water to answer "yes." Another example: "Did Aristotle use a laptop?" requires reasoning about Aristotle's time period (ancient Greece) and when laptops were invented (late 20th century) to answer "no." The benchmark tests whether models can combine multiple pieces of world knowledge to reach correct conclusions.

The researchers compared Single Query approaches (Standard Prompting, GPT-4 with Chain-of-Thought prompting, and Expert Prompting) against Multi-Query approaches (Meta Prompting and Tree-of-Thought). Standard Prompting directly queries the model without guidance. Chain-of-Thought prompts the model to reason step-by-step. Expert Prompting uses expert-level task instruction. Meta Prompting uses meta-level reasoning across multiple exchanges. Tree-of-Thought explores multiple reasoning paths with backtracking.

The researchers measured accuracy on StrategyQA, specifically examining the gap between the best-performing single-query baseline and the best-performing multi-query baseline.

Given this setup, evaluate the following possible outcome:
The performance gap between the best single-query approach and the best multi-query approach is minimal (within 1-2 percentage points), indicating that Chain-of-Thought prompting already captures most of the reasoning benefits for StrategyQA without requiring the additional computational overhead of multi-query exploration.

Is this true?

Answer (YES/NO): YES